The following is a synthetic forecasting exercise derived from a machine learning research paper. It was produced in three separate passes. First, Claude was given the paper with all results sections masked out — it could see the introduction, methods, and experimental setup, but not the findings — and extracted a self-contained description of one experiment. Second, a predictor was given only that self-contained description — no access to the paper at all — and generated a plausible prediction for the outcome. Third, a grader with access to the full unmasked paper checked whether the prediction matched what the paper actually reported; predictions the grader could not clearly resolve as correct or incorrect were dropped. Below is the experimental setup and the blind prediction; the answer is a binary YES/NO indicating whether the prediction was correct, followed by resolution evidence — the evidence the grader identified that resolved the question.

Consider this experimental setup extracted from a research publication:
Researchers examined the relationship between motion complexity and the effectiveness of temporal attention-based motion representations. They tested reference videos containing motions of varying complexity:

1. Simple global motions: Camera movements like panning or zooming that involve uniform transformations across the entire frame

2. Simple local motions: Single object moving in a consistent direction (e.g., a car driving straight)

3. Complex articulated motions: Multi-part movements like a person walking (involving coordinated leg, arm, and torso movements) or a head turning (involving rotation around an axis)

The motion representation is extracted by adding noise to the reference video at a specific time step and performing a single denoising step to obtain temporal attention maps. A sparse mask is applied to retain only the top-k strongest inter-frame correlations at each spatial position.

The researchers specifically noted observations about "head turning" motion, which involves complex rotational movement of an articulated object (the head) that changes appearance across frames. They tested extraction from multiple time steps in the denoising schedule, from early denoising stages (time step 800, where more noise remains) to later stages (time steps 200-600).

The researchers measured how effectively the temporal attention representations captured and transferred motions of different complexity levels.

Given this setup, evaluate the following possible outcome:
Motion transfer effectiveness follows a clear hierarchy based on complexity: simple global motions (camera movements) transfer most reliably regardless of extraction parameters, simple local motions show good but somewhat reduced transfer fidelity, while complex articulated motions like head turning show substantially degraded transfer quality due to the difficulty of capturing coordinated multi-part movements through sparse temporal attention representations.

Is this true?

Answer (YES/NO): NO